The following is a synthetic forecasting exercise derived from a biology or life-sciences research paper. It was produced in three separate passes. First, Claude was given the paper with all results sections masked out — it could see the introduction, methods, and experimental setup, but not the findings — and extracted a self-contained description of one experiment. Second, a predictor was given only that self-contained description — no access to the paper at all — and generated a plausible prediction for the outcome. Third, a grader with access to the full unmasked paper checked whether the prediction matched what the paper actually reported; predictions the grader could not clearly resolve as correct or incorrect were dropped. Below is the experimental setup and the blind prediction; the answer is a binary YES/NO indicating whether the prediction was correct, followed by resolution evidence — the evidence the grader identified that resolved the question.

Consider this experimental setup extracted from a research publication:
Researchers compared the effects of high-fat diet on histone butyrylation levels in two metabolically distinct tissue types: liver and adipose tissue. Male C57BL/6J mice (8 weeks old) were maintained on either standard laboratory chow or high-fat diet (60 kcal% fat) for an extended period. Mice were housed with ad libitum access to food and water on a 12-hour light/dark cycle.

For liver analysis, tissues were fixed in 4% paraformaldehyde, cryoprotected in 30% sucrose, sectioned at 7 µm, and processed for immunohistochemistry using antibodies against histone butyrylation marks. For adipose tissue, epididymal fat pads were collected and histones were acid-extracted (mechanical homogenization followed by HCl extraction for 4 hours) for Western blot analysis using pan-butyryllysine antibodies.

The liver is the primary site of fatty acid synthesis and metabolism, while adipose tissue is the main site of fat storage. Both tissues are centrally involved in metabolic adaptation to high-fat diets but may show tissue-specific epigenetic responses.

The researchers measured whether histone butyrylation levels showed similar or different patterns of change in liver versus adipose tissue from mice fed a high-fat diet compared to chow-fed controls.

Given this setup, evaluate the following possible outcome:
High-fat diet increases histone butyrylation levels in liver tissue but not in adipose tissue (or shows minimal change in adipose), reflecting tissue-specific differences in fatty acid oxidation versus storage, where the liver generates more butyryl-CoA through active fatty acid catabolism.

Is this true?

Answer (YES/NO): YES